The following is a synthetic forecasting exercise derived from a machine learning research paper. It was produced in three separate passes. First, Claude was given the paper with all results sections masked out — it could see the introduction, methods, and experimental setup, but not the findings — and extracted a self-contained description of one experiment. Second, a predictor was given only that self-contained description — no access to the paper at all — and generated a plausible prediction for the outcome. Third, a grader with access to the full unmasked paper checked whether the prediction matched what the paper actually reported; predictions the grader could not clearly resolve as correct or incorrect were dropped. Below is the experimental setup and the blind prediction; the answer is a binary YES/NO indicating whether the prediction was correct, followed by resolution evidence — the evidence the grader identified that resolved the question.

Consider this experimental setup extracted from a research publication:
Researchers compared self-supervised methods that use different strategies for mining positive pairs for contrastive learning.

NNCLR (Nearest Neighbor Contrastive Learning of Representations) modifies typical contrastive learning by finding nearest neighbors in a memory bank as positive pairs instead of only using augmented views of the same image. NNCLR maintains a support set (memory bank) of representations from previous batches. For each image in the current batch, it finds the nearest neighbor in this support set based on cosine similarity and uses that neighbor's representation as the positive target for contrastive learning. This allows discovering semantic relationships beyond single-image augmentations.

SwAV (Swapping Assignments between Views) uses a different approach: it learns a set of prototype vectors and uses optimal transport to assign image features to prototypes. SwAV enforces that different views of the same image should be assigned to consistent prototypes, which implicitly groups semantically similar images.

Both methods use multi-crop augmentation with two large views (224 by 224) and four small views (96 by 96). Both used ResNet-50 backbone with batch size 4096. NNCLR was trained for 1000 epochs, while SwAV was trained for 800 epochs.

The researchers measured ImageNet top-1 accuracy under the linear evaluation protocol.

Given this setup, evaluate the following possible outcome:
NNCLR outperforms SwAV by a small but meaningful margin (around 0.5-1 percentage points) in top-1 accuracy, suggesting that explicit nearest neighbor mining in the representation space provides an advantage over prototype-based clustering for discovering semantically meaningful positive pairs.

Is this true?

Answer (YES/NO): NO